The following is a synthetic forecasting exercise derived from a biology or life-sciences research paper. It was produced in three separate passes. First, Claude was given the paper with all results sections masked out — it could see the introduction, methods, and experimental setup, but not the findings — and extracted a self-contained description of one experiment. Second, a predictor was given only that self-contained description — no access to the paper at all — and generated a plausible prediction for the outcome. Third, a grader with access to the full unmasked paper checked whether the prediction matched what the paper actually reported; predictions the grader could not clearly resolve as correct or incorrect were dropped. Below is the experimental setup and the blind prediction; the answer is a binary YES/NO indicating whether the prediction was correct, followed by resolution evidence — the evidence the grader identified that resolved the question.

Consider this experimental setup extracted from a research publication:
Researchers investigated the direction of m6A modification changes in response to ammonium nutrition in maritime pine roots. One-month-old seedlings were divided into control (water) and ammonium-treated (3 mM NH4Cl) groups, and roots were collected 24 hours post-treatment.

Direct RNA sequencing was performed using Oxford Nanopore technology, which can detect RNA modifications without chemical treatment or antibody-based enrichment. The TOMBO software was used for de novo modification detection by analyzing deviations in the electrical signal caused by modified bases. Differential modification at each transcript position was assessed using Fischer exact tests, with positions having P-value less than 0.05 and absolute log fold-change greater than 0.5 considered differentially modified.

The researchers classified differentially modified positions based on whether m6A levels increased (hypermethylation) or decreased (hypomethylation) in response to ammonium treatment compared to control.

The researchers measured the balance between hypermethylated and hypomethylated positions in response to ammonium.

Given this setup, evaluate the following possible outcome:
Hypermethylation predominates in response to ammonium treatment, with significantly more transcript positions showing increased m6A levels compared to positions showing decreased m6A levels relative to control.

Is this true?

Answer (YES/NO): YES